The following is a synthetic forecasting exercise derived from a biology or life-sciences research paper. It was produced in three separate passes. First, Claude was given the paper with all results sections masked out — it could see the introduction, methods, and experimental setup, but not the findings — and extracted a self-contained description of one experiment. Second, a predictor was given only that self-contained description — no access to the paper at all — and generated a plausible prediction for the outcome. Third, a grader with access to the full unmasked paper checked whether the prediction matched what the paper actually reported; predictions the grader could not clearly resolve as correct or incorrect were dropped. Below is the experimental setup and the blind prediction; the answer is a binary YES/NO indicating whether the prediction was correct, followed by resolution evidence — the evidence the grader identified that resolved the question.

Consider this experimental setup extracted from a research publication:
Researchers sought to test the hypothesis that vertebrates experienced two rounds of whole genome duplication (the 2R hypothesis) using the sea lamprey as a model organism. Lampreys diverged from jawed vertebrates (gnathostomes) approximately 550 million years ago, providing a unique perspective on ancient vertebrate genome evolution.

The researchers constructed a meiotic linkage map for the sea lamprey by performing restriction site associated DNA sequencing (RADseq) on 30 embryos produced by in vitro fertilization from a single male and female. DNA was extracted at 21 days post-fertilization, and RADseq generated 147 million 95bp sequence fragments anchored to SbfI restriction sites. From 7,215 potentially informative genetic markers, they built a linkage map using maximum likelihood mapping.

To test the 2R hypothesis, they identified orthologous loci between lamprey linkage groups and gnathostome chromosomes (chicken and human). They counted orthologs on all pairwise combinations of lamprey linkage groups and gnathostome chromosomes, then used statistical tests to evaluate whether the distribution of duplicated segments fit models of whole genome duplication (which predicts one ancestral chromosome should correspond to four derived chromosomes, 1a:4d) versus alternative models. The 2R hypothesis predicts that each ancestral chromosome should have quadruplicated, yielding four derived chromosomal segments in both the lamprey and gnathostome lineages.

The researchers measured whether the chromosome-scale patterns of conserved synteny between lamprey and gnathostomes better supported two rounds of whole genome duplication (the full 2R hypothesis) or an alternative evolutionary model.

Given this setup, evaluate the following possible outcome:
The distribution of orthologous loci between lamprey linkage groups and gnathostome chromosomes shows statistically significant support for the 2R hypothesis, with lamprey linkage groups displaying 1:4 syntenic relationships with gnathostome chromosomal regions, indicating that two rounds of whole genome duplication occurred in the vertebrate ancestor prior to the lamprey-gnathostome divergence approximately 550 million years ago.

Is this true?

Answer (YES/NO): NO